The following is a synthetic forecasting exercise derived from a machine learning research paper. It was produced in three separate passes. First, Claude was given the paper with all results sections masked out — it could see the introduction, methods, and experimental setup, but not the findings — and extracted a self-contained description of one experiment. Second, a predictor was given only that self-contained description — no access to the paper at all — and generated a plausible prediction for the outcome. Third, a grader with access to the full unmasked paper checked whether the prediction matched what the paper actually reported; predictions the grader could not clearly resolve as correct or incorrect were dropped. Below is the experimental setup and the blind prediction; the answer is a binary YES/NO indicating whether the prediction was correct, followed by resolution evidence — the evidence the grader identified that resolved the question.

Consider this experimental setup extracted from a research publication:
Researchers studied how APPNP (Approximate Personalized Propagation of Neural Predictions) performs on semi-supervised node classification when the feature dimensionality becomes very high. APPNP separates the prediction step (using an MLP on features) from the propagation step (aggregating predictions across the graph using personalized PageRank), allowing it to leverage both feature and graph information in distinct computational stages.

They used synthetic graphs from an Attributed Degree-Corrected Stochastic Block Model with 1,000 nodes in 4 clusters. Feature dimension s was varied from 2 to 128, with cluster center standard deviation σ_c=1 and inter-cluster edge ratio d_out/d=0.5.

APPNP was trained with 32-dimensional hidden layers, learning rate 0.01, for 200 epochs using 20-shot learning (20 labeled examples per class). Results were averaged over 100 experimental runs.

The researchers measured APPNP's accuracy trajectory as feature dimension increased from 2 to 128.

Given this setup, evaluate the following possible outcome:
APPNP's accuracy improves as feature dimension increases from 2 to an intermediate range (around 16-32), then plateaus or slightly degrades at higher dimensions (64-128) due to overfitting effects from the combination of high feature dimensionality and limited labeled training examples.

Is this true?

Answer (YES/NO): NO